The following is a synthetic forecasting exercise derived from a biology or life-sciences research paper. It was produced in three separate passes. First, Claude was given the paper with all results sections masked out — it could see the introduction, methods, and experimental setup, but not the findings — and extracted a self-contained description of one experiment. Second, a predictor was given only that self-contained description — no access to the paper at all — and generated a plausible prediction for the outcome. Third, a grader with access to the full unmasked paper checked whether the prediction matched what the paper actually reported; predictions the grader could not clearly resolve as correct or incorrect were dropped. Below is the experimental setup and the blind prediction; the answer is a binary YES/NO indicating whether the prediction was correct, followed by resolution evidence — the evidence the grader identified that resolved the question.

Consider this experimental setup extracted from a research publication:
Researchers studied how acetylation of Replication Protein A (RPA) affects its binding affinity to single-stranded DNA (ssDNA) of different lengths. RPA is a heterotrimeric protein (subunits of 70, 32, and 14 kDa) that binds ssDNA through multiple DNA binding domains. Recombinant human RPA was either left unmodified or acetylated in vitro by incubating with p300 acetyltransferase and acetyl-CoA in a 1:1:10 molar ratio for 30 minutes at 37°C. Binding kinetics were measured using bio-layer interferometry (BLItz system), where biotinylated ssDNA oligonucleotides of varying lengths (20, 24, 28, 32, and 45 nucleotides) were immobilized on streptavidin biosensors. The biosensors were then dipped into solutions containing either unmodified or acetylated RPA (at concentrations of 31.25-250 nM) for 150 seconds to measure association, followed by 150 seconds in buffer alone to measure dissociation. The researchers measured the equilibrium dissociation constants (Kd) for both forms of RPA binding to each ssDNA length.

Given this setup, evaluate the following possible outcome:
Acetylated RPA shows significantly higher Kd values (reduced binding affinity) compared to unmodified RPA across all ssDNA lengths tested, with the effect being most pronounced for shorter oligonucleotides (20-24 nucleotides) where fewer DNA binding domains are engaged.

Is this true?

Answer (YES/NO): NO